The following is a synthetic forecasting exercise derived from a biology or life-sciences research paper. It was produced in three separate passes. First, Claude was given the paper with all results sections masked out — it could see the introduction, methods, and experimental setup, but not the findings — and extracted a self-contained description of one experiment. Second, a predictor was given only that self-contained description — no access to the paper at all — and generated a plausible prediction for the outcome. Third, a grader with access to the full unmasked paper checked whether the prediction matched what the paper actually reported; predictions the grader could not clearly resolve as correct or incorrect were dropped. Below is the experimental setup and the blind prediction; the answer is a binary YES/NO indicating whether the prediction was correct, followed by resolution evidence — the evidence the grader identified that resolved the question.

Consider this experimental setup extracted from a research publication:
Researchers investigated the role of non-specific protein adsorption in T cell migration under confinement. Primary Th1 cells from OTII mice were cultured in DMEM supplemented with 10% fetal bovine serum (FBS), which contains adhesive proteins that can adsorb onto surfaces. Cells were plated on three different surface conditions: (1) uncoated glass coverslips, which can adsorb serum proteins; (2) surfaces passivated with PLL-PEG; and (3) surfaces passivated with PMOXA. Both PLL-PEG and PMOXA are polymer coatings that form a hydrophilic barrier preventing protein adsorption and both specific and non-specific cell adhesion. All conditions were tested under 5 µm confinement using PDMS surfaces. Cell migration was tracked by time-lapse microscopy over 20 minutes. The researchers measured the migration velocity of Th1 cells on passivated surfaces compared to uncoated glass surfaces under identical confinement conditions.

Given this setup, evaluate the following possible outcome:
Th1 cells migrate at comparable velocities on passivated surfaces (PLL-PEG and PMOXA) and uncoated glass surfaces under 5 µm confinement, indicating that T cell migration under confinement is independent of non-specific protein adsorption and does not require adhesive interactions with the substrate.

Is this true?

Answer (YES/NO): NO